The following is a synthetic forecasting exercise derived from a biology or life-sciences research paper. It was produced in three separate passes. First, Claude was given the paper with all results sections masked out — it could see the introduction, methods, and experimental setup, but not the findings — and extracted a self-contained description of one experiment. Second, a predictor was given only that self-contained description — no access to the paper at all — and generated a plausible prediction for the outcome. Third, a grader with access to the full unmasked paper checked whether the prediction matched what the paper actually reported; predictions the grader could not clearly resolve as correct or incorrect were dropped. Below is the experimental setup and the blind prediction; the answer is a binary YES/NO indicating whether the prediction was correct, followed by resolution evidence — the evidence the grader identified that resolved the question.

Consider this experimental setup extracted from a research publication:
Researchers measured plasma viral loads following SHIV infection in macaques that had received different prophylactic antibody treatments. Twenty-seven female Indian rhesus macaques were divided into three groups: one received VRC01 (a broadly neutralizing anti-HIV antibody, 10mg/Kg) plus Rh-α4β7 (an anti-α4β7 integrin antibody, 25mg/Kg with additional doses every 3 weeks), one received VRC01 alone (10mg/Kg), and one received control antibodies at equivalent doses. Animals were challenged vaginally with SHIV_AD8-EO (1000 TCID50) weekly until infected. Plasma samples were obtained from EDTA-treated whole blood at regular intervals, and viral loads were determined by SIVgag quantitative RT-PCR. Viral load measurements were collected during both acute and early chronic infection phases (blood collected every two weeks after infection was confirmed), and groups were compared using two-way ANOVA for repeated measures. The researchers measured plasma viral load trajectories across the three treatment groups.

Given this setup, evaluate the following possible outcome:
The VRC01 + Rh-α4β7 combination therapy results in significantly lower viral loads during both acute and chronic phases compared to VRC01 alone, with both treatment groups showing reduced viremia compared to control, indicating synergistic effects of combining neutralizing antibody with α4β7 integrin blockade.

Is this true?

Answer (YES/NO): NO